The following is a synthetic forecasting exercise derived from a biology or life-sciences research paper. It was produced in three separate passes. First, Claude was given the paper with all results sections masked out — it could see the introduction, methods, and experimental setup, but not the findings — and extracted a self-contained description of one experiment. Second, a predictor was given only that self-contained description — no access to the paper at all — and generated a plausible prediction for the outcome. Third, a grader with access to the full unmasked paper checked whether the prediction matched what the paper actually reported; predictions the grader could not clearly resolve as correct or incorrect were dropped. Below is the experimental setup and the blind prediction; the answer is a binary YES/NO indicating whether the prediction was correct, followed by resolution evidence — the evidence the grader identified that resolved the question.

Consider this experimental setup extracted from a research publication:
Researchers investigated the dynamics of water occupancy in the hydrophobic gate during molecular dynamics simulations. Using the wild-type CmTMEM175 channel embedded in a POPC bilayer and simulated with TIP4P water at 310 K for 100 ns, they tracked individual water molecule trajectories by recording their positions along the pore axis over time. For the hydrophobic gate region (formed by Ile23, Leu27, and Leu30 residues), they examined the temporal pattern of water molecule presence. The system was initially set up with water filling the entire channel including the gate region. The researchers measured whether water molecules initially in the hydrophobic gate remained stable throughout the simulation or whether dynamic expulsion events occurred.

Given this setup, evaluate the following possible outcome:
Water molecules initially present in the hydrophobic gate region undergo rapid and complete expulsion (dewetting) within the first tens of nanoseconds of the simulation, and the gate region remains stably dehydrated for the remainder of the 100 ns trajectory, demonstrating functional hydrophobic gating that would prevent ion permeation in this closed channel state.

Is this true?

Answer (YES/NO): YES